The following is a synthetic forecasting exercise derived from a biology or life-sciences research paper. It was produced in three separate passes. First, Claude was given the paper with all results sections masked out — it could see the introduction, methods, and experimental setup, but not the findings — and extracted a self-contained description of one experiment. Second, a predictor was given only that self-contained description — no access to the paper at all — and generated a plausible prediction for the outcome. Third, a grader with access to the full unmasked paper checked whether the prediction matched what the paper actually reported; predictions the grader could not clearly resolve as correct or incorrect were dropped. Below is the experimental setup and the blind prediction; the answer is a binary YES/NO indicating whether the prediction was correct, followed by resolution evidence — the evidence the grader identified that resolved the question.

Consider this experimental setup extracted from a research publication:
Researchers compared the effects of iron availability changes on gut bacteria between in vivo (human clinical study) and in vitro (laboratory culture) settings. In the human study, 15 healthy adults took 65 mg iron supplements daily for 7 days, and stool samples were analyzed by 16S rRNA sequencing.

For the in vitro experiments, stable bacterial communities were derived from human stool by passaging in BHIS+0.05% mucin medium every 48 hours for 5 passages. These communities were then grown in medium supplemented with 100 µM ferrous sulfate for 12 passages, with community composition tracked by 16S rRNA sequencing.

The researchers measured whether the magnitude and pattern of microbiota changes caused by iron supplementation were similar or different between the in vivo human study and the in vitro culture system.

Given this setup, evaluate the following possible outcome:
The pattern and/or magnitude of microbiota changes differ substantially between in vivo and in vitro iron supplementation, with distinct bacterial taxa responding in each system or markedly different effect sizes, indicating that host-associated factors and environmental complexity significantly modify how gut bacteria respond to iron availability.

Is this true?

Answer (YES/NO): NO